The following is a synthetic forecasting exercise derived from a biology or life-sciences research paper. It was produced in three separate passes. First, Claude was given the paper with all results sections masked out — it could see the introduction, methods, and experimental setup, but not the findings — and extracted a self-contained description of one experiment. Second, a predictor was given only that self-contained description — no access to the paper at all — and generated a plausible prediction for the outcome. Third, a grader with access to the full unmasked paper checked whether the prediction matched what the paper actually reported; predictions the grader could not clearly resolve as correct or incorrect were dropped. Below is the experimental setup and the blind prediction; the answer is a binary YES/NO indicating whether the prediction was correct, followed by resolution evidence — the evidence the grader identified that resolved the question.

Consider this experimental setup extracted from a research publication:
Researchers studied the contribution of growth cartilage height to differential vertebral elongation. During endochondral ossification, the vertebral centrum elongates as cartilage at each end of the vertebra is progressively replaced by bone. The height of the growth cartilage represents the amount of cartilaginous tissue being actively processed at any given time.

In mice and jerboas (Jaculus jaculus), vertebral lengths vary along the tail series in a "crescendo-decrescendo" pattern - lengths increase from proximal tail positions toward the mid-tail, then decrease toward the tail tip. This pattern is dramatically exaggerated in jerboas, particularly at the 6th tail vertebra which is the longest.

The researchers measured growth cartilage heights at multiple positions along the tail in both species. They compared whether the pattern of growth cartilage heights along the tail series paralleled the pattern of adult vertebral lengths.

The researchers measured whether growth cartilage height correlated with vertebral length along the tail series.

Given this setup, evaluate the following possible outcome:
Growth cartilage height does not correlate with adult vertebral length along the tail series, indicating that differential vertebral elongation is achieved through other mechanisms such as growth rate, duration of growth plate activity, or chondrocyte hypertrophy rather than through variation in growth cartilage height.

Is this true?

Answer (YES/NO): NO